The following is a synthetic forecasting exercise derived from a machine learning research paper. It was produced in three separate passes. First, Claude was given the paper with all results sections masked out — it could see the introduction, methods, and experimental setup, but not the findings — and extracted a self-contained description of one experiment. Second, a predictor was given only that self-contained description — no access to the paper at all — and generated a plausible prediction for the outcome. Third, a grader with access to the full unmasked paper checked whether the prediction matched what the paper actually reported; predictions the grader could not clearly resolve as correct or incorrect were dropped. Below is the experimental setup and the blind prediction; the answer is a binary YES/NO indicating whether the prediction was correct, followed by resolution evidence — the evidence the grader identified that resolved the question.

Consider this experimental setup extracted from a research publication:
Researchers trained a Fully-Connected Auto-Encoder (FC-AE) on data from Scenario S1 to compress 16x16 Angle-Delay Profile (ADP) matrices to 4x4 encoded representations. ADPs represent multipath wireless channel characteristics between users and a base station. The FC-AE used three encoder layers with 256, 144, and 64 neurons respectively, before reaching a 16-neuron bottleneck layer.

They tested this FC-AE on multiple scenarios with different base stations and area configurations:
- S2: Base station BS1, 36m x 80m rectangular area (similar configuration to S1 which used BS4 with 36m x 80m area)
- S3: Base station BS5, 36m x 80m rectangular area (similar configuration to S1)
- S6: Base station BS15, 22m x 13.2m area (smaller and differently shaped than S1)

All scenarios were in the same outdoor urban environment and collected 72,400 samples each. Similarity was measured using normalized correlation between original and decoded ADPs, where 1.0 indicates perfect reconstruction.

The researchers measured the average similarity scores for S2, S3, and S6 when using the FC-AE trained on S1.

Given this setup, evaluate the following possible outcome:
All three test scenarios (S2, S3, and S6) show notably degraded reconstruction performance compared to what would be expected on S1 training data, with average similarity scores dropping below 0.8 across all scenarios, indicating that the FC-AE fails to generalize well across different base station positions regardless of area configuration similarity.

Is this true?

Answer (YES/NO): NO